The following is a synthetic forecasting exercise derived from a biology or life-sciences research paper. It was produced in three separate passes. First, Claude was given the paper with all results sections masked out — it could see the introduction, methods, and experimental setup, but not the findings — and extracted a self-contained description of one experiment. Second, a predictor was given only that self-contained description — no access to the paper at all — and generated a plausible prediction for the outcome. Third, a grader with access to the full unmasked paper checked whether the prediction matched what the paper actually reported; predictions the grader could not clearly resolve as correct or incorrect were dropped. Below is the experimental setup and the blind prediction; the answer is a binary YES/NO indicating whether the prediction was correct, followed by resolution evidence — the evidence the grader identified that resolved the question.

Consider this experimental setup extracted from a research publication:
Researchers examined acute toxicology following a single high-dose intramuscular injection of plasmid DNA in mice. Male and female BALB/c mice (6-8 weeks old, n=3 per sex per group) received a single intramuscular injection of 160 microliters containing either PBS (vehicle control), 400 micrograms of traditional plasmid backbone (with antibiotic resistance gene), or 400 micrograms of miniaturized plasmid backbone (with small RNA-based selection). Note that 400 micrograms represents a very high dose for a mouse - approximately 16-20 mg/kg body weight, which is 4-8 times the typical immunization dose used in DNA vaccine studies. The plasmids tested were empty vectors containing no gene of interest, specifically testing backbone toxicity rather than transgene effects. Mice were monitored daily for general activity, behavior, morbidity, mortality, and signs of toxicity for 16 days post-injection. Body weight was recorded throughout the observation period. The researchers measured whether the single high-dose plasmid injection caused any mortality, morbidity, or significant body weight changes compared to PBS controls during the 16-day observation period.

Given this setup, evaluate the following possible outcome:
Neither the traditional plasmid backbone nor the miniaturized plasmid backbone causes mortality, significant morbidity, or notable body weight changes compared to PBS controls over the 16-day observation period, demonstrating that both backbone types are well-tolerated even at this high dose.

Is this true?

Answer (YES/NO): YES